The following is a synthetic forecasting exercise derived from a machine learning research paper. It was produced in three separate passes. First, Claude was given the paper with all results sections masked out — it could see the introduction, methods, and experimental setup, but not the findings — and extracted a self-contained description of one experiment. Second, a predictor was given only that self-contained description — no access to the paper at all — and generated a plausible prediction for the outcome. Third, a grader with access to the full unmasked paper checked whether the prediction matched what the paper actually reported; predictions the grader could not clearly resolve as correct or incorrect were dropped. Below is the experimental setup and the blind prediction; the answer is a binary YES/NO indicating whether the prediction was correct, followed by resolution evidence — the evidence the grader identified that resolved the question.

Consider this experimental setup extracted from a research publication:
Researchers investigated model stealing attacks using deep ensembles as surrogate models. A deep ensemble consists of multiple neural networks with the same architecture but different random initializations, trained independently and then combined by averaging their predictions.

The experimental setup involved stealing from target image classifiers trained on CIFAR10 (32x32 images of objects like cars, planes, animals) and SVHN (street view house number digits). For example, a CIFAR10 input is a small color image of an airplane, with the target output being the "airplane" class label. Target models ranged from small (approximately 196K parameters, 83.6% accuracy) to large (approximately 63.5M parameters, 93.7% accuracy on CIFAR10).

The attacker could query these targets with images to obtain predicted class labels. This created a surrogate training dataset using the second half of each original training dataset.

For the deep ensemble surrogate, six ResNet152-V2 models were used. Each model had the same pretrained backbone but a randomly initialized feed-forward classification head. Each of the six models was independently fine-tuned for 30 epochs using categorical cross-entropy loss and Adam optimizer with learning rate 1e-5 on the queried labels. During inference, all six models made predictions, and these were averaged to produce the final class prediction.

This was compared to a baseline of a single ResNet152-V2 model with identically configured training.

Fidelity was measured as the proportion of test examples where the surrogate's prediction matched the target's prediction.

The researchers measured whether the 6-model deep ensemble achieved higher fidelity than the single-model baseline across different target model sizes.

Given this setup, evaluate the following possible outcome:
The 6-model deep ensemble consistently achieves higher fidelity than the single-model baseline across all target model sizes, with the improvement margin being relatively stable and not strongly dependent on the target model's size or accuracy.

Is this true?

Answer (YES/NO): NO